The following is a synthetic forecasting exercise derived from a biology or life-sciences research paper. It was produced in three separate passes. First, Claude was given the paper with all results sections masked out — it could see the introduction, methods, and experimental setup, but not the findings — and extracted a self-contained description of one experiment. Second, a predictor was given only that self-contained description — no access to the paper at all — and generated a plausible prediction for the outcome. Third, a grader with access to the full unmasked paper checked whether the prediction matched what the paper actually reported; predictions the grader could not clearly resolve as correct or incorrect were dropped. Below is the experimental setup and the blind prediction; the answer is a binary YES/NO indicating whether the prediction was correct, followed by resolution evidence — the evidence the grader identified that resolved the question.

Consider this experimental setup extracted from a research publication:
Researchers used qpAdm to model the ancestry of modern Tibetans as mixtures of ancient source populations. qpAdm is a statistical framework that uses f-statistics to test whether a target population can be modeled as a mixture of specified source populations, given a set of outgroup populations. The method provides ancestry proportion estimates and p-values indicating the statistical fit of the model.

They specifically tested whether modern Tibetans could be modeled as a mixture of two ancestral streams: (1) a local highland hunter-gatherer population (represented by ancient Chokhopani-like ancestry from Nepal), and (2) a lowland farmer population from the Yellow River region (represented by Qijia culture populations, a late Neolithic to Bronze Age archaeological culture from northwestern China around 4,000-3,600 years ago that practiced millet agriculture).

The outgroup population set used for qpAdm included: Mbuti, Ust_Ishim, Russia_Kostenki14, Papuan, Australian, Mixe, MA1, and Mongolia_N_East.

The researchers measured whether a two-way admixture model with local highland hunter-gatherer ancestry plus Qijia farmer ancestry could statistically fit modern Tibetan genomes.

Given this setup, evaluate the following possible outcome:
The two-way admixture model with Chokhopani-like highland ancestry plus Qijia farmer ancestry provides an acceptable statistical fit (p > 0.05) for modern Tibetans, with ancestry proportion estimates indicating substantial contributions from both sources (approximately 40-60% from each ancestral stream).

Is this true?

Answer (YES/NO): NO